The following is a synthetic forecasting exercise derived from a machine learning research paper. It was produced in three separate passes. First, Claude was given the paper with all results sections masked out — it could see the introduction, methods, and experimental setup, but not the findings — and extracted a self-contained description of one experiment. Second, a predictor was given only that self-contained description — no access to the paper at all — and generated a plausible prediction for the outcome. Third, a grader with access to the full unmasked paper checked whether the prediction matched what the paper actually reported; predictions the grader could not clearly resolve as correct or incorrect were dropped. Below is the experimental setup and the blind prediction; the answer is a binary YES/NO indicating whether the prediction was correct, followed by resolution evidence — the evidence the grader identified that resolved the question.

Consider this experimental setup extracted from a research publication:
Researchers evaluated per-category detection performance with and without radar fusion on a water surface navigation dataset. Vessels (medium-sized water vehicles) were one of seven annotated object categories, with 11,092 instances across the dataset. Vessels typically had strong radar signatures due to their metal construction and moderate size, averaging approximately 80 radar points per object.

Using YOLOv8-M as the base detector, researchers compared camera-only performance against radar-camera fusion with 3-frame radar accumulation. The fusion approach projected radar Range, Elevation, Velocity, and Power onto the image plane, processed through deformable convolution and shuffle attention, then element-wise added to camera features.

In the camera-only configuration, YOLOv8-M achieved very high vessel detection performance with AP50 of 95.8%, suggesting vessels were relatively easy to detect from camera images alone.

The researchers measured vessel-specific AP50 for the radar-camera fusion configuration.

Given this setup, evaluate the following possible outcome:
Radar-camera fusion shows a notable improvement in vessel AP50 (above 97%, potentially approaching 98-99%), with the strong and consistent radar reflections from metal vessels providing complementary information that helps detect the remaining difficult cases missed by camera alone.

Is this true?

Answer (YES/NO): NO